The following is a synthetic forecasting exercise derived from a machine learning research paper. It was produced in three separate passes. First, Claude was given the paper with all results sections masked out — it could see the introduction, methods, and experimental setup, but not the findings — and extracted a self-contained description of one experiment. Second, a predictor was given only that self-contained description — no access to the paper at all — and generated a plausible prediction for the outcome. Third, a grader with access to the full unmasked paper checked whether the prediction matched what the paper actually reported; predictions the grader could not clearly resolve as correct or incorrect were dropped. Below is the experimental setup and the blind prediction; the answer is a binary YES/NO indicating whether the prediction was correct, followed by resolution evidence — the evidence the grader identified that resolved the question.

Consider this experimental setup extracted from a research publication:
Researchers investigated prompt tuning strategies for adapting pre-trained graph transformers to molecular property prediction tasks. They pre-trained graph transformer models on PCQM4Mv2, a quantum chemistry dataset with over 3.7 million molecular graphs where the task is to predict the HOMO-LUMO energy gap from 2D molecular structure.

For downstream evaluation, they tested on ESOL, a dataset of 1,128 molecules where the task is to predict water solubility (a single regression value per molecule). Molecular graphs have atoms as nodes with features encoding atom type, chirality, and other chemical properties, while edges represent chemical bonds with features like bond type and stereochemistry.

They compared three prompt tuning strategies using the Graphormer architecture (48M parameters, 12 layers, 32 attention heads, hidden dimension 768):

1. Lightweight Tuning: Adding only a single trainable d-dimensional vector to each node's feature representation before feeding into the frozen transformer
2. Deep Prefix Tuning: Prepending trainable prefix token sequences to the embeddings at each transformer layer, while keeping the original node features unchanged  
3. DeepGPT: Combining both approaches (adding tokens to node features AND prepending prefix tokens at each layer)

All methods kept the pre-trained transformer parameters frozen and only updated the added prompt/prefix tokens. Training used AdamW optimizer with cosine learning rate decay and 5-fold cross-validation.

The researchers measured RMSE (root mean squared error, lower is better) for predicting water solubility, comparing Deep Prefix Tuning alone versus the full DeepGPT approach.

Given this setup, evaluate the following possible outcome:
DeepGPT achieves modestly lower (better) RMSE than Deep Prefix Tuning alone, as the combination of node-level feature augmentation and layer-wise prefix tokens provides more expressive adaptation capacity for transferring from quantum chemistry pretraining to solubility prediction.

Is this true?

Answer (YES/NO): NO